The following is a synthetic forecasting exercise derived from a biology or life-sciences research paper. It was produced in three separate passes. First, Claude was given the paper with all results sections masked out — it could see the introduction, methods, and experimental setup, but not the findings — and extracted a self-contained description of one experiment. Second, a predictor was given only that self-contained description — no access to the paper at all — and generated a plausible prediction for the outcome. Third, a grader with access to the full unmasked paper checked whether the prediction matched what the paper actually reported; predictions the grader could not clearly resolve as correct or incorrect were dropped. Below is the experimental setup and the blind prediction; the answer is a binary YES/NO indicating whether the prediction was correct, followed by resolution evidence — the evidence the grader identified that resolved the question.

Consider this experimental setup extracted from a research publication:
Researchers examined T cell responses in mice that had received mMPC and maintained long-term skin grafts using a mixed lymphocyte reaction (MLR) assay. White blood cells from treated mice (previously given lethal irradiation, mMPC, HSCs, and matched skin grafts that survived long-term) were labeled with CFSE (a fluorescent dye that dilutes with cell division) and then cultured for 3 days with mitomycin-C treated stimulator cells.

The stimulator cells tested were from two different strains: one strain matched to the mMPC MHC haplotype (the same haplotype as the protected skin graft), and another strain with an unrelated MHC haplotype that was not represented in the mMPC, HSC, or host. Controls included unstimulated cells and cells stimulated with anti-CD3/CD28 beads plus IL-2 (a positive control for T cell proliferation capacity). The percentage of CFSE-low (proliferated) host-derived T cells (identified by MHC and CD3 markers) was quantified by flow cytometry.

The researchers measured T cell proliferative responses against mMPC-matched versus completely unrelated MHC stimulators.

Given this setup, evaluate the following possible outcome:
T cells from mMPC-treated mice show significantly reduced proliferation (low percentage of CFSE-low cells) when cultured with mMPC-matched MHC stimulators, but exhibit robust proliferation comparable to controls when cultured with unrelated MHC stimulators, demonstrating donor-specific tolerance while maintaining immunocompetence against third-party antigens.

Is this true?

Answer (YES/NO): YES